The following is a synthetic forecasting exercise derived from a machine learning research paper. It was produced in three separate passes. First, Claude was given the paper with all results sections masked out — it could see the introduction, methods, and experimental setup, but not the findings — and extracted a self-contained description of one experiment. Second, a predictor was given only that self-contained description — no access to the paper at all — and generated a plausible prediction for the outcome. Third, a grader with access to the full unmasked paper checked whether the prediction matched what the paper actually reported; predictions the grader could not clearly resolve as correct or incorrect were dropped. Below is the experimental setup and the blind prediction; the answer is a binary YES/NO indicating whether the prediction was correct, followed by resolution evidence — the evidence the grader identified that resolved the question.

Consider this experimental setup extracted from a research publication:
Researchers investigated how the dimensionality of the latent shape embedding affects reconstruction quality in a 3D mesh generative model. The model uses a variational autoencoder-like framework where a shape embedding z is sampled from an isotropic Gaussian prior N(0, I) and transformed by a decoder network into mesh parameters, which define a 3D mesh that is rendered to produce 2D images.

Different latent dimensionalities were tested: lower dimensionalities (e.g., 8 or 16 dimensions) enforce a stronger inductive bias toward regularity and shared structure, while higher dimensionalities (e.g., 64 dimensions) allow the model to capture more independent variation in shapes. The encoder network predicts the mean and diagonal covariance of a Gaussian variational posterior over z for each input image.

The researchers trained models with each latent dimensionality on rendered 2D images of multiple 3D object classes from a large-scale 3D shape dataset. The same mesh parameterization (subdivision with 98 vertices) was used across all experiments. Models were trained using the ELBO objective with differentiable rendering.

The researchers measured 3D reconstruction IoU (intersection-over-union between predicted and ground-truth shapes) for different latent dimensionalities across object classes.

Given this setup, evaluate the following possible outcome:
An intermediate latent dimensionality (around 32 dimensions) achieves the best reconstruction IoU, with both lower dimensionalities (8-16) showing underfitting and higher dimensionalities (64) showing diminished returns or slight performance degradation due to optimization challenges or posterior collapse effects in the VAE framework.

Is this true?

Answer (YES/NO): NO